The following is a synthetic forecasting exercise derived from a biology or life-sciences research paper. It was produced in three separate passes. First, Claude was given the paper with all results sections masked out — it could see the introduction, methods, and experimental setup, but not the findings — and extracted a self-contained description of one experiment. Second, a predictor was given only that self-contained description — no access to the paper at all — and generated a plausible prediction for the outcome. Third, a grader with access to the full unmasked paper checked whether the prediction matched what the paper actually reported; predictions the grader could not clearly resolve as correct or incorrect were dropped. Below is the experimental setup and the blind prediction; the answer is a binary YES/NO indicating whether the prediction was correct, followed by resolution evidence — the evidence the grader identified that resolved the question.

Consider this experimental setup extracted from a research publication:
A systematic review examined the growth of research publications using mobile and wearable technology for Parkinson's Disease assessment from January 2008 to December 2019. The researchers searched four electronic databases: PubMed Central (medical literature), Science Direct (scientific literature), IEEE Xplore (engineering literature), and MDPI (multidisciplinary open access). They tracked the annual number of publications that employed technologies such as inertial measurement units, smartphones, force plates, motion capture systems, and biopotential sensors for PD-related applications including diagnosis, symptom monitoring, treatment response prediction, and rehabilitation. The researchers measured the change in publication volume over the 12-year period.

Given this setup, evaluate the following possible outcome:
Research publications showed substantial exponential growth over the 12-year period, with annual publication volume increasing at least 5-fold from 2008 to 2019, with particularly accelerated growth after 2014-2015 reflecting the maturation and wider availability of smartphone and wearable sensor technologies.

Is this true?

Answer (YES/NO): NO